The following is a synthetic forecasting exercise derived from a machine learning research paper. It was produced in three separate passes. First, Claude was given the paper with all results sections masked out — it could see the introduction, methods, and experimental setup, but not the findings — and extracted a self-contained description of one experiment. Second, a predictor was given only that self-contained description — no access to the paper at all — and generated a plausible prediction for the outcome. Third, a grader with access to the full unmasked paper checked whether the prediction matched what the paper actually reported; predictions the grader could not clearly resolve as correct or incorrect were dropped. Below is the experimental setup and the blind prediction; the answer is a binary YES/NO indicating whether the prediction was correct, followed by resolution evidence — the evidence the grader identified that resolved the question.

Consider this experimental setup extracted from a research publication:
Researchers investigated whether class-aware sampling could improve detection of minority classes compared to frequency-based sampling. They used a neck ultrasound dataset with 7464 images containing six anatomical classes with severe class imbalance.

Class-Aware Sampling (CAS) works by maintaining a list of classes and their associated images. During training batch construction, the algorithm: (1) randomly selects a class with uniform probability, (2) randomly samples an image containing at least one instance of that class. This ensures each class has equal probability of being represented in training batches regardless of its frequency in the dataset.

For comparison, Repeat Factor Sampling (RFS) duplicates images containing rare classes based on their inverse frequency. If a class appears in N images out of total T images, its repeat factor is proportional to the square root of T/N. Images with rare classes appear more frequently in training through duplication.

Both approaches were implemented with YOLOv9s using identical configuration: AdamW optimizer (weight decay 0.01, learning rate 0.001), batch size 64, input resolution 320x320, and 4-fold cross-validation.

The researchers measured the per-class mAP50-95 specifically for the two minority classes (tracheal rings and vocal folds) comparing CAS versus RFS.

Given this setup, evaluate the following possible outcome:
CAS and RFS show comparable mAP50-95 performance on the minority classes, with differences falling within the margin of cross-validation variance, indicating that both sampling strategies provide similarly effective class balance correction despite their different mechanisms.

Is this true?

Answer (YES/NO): NO